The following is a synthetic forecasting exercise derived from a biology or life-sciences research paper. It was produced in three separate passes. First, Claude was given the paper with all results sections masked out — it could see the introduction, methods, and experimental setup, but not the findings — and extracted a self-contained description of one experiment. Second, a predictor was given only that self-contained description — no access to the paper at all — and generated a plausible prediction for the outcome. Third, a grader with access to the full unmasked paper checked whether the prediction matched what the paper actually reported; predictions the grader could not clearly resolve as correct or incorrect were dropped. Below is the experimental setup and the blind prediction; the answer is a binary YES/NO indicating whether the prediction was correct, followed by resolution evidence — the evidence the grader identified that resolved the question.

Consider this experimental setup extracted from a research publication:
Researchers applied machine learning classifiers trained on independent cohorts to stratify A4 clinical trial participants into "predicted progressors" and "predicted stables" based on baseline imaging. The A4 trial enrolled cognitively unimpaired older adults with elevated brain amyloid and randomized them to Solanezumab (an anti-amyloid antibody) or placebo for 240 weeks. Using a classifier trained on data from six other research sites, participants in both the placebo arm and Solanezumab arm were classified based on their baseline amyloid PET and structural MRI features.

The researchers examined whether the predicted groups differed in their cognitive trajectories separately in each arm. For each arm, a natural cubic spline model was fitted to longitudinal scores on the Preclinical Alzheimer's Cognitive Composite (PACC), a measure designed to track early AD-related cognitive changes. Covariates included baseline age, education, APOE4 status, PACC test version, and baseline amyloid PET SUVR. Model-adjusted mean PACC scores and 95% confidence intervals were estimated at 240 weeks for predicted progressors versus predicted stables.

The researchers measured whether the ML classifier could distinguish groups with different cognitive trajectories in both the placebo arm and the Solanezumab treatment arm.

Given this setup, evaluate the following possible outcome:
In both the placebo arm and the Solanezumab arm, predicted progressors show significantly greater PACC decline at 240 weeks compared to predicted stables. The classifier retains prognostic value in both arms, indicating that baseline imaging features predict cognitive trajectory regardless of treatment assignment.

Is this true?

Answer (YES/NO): YES